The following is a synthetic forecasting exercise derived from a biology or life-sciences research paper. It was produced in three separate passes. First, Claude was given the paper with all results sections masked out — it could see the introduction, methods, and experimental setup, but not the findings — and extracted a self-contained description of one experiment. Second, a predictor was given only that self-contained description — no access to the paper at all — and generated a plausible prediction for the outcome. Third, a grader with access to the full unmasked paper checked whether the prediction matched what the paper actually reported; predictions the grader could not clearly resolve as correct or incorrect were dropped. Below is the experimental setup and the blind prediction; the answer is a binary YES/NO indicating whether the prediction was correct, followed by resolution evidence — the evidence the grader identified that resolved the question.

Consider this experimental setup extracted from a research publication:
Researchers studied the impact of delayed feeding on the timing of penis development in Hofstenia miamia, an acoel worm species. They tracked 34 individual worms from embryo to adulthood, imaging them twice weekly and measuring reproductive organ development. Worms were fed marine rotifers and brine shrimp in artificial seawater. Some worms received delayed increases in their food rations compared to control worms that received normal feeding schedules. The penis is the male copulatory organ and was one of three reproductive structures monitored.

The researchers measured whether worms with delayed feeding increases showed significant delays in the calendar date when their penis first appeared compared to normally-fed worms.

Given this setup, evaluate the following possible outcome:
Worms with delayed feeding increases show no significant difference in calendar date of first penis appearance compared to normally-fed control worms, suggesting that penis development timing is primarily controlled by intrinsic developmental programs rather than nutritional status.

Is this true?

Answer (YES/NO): YES